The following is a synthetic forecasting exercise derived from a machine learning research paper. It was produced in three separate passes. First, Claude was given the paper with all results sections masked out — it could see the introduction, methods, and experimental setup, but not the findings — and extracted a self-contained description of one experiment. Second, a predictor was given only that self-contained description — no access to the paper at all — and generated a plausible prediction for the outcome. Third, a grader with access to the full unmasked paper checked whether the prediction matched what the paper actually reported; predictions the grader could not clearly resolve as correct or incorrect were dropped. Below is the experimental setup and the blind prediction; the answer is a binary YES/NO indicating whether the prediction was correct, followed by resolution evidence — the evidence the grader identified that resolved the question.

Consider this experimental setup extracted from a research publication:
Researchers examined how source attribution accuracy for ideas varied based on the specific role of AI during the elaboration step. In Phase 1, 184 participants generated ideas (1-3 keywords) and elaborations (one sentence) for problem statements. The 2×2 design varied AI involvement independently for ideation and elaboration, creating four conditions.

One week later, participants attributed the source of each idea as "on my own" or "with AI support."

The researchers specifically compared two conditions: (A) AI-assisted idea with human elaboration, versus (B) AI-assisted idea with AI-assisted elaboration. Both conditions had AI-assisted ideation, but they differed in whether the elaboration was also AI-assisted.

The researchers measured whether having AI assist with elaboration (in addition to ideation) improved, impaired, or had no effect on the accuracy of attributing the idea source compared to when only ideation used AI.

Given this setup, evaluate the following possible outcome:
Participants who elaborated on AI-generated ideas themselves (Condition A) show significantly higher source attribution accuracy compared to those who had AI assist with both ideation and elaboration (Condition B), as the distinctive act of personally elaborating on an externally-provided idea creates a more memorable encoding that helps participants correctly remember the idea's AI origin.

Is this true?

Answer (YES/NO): NO